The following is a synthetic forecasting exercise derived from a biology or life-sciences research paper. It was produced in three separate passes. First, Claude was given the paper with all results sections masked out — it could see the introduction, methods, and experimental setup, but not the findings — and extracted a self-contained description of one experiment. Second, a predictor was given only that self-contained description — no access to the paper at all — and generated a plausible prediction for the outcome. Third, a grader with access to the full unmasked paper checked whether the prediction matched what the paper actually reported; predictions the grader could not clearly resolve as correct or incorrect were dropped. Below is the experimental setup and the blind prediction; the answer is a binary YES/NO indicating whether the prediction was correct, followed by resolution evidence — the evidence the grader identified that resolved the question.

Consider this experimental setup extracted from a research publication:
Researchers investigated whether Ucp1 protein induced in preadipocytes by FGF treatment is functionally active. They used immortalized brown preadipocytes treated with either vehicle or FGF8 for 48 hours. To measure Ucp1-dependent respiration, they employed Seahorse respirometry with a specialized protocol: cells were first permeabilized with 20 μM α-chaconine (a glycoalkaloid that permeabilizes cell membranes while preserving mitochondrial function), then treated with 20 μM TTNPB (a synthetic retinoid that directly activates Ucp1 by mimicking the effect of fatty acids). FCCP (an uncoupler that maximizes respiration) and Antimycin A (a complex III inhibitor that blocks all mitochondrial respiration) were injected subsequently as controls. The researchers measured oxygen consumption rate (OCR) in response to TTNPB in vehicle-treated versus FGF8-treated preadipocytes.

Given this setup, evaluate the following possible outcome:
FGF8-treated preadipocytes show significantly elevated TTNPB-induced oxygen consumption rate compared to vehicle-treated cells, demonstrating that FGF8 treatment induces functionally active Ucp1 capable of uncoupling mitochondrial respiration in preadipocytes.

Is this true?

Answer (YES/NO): YES